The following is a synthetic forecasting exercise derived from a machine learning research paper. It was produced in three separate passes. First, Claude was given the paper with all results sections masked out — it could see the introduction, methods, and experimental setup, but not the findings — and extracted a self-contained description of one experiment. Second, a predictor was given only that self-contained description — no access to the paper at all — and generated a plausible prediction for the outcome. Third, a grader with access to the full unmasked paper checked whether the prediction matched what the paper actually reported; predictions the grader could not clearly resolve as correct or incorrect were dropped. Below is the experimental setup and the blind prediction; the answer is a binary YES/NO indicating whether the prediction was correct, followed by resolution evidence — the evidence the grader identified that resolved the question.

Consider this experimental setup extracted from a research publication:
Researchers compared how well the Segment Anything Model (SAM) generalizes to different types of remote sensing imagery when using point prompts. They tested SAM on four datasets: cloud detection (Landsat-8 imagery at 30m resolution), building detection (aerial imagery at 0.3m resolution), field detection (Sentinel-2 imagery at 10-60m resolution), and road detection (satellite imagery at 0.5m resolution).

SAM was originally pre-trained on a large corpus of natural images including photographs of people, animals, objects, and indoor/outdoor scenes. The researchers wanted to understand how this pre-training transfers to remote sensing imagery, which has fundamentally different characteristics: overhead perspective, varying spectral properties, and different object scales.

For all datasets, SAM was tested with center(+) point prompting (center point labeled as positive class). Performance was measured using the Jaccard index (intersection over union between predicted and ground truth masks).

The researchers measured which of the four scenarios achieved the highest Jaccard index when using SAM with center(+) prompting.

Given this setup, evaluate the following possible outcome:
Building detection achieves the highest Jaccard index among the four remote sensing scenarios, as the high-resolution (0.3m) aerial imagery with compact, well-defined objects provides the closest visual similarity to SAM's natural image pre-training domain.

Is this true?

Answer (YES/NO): NO